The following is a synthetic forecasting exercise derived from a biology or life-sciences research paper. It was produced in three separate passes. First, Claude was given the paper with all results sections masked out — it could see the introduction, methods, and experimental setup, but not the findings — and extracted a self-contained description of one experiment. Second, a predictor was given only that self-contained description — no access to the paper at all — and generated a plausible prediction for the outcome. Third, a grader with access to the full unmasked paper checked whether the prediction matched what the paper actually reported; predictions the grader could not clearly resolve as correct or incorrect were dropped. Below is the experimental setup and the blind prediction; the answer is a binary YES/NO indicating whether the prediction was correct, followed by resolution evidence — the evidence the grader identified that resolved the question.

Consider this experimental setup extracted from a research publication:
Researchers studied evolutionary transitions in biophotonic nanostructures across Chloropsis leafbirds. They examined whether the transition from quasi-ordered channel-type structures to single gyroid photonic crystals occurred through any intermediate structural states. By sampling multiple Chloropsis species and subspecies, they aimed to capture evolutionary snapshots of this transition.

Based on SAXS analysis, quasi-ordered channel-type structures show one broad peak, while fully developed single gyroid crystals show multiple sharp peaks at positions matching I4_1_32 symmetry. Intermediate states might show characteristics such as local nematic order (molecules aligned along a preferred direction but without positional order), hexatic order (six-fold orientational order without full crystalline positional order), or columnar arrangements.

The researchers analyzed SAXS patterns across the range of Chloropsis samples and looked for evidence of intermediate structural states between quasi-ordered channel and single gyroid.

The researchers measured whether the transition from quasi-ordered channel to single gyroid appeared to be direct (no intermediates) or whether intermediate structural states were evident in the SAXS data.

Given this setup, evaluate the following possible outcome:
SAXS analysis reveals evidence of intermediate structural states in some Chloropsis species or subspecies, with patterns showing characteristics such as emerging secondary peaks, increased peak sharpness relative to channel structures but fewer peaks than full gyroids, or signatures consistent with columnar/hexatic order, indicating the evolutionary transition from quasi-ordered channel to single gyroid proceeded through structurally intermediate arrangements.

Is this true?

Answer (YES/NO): YES